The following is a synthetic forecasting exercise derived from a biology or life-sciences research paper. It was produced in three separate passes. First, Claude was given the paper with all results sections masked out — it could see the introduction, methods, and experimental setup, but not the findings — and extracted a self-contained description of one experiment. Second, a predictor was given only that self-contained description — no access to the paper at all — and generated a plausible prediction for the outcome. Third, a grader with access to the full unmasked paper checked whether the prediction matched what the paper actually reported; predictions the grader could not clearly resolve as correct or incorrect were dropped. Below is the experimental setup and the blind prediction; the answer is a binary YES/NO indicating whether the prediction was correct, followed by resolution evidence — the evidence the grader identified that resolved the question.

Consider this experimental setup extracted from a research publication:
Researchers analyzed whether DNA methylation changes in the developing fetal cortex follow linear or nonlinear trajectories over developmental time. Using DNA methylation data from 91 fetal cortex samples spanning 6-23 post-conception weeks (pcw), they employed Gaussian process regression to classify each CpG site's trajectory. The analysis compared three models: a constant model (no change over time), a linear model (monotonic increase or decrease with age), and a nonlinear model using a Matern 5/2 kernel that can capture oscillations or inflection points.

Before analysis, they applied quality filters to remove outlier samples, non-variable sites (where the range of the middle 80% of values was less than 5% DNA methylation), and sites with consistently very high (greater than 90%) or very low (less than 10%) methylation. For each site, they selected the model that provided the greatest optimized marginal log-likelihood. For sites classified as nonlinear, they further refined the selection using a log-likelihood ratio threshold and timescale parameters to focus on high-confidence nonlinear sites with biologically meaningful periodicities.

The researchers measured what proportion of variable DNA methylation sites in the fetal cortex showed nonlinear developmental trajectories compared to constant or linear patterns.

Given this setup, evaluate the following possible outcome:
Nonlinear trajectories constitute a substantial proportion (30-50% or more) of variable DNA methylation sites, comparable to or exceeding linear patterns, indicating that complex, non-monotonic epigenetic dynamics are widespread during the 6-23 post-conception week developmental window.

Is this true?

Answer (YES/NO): YES